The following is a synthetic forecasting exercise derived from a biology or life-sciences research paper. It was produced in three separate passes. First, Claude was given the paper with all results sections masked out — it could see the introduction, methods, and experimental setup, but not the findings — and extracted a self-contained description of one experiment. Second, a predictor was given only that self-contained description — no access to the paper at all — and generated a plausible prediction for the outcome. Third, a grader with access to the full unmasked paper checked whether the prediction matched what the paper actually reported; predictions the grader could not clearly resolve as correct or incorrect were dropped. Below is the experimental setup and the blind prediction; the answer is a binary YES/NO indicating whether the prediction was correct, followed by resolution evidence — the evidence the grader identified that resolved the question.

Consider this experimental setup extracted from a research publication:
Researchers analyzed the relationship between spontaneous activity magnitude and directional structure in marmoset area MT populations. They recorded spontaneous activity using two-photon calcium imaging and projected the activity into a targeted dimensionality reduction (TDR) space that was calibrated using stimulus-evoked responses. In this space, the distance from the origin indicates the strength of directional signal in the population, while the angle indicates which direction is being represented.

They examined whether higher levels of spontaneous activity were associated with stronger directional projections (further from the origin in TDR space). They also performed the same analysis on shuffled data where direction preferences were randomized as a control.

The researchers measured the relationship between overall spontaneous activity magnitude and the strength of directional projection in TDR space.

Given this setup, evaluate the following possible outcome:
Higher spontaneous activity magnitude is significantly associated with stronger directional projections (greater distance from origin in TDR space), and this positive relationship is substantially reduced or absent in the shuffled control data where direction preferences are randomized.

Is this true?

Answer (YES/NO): YES